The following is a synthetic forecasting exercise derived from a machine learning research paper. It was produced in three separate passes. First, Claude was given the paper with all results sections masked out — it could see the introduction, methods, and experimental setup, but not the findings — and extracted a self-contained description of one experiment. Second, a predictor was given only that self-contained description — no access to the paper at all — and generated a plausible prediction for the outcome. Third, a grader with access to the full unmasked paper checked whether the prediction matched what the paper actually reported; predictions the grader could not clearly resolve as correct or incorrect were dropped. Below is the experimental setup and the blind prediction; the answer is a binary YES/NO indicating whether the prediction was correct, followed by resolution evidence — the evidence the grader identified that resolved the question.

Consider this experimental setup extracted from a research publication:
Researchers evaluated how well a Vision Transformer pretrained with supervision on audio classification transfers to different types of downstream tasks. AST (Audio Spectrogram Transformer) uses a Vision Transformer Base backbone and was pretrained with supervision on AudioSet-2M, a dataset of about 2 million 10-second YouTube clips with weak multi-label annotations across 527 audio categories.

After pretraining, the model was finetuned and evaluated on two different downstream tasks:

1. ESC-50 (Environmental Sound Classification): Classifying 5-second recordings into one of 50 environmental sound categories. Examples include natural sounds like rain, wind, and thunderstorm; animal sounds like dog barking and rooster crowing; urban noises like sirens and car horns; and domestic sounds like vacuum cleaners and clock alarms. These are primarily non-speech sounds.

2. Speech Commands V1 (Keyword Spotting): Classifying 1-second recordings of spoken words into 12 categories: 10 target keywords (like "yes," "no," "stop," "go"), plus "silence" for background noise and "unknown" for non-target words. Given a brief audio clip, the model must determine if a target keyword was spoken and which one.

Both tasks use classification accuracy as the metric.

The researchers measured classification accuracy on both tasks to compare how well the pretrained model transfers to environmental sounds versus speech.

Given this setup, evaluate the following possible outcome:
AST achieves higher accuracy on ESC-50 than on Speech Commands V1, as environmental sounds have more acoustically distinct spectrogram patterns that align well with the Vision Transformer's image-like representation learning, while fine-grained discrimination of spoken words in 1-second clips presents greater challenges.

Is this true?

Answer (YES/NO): NO